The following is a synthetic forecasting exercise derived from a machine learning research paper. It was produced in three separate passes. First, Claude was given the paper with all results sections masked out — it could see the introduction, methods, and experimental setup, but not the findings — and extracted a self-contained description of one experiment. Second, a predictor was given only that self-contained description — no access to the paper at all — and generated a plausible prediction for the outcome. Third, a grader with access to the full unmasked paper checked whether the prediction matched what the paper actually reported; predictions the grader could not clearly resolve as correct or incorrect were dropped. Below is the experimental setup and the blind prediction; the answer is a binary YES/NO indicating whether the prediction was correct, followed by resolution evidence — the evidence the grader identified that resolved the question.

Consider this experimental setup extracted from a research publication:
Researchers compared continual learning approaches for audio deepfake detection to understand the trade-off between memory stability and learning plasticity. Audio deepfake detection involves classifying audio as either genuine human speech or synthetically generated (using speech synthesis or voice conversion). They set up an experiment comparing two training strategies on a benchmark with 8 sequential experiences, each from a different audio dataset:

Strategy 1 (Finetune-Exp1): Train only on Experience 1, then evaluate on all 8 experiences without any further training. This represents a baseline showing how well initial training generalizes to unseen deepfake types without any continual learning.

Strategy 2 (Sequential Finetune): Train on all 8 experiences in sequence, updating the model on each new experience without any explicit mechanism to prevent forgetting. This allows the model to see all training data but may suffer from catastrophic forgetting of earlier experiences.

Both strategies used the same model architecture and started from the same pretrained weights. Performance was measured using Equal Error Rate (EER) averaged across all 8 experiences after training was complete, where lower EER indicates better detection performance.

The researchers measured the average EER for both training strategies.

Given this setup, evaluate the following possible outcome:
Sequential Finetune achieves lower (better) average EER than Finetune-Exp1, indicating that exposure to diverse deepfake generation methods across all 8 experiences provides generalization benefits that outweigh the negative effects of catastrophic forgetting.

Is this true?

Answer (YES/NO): YES